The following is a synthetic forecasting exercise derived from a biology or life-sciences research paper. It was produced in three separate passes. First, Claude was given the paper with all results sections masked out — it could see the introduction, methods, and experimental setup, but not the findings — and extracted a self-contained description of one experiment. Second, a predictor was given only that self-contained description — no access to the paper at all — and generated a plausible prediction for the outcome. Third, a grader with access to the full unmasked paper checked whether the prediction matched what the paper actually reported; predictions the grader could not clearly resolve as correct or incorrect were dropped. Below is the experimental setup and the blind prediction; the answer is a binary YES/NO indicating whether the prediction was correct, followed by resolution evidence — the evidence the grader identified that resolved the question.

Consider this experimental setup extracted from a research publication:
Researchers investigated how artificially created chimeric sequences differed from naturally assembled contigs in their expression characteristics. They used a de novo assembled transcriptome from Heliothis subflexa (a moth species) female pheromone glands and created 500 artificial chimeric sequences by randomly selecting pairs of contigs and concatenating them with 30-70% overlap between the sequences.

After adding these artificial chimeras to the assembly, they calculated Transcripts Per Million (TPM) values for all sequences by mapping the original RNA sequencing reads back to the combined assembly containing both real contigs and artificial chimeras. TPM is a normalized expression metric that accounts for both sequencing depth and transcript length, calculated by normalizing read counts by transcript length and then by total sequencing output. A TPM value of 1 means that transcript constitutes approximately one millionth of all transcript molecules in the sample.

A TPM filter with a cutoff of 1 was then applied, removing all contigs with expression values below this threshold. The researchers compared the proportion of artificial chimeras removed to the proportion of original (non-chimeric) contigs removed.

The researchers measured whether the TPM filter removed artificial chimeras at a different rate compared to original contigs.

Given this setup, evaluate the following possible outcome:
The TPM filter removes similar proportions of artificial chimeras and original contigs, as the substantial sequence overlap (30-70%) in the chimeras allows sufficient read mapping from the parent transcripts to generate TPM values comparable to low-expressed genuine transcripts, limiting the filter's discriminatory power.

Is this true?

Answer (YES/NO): NO